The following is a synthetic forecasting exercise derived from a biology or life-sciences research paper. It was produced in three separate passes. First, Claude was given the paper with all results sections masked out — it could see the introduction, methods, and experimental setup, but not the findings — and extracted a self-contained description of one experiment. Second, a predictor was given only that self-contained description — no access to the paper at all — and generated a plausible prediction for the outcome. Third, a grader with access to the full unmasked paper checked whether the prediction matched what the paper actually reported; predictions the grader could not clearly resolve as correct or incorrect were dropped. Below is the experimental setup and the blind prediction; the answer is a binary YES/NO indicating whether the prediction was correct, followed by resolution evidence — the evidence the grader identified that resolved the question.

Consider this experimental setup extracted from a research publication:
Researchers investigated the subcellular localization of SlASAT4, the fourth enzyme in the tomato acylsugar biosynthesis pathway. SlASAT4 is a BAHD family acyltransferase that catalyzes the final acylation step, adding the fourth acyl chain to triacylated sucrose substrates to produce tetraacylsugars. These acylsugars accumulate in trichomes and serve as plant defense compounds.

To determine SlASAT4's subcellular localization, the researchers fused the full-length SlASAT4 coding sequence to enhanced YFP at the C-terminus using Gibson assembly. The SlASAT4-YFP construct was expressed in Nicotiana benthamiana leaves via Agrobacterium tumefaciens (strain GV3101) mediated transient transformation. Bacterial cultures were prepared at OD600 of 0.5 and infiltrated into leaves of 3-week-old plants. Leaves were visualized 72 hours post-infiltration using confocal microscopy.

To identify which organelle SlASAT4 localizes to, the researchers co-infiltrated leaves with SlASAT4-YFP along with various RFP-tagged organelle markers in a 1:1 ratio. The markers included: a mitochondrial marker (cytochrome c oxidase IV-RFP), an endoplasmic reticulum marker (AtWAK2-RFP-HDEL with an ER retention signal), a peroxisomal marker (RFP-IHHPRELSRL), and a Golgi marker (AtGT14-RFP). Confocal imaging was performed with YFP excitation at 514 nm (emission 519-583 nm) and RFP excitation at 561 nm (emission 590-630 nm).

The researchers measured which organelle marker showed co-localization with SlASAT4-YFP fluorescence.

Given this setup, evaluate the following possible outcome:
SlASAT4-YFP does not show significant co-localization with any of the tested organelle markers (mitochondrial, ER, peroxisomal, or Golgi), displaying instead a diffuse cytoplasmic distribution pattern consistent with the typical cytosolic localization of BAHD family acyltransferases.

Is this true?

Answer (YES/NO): NO